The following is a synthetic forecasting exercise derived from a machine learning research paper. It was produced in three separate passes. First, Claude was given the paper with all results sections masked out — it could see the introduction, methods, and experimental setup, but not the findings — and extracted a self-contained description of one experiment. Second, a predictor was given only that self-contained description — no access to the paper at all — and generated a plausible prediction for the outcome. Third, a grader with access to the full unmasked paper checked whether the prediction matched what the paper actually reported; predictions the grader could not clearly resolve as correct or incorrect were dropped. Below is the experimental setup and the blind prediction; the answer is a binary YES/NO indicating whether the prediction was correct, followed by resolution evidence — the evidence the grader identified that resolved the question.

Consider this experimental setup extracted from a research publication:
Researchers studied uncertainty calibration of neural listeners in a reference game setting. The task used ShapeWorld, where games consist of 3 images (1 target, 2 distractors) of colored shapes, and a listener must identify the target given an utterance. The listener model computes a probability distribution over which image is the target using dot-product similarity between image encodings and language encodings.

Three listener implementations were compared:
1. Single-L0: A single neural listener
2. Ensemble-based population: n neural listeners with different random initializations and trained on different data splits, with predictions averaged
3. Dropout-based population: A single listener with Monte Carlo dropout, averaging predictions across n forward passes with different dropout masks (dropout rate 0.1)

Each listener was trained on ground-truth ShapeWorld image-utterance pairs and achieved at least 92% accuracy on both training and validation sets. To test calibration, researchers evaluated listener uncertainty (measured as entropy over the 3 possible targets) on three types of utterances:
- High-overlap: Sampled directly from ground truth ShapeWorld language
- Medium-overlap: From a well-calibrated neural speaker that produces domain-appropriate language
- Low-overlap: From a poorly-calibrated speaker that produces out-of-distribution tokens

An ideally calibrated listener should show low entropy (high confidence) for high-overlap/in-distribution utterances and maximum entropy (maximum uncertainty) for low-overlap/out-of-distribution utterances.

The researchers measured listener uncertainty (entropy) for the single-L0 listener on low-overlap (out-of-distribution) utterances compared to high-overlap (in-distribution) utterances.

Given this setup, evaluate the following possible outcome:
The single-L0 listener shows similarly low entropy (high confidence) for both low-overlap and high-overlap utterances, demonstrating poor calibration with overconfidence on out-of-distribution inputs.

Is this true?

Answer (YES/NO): YES